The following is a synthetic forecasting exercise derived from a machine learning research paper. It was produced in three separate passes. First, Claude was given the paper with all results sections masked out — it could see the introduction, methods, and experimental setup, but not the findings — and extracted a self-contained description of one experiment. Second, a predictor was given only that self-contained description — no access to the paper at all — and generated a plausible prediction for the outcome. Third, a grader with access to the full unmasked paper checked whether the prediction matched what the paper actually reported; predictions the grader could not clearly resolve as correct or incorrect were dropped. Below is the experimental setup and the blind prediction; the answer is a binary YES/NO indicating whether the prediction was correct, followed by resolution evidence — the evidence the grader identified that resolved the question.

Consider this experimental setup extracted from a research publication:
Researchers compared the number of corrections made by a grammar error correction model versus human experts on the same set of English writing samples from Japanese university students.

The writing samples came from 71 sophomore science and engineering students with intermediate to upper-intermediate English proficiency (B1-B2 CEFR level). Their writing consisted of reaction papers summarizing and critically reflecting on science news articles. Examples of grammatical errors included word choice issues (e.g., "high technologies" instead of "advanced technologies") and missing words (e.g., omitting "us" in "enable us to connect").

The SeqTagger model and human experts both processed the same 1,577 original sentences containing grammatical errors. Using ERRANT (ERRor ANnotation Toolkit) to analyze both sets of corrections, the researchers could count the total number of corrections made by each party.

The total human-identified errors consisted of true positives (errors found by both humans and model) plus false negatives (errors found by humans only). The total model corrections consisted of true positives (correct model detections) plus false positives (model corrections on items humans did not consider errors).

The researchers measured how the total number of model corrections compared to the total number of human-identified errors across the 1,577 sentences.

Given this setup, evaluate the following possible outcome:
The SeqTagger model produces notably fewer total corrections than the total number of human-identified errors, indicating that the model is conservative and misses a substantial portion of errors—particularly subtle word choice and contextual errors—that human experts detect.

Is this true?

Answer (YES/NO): YES